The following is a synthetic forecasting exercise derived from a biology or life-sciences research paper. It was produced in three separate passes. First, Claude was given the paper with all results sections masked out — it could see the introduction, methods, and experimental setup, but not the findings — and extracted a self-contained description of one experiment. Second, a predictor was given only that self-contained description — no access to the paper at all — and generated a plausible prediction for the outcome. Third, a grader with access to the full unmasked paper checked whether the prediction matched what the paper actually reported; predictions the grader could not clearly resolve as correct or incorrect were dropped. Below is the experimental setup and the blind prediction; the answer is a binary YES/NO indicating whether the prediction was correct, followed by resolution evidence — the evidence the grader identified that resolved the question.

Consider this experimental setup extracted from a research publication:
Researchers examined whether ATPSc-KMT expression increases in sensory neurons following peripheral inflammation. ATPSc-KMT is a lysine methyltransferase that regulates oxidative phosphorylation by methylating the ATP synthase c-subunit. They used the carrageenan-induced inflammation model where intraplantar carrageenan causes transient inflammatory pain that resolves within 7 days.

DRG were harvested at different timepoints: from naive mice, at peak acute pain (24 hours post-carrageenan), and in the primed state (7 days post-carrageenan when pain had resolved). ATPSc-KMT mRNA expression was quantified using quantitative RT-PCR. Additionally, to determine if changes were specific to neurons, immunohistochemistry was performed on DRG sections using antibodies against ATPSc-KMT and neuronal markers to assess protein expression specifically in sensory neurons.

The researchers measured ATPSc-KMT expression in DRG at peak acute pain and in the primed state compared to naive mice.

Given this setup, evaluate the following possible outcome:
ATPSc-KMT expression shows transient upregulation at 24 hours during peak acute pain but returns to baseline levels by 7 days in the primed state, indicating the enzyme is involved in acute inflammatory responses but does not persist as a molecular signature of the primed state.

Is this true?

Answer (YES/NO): NO